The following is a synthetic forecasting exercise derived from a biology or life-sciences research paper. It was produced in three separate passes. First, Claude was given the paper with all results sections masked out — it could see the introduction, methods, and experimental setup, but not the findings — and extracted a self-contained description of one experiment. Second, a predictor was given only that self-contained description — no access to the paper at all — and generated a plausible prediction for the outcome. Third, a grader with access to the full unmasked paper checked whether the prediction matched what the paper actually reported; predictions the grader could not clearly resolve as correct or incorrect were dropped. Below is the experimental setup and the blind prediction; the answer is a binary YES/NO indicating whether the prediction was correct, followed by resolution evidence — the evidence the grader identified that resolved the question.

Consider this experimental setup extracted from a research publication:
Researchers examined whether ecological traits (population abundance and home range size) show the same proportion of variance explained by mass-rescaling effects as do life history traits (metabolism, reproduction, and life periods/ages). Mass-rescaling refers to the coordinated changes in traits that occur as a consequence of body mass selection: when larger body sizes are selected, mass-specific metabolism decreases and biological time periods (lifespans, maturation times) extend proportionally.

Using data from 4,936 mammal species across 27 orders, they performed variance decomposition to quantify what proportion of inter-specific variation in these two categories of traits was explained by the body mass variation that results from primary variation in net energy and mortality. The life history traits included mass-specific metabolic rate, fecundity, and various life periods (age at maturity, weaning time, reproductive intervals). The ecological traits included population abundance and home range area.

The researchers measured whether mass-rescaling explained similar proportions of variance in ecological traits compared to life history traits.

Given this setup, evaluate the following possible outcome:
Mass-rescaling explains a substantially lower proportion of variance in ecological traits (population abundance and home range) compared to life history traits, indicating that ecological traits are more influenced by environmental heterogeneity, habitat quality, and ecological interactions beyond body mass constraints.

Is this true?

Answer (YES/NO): NO